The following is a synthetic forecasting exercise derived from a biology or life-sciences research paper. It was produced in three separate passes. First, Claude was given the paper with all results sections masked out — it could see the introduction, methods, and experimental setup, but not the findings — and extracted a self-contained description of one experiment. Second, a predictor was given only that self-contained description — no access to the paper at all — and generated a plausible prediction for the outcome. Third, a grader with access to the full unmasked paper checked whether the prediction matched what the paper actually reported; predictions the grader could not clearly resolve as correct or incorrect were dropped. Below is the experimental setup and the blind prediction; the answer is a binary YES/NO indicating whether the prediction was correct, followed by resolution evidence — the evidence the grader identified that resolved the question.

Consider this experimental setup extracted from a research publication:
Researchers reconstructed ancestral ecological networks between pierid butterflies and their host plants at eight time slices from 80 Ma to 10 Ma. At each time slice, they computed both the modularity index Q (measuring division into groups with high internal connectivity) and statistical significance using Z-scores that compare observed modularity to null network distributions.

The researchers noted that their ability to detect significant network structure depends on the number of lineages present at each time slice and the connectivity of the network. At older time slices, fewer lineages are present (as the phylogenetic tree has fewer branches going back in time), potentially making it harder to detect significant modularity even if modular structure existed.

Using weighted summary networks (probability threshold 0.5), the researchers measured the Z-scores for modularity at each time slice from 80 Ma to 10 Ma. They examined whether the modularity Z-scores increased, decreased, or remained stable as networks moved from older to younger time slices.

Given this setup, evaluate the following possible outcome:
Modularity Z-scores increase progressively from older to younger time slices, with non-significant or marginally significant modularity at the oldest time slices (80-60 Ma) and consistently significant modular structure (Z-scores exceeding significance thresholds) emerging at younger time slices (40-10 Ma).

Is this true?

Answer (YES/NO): NO